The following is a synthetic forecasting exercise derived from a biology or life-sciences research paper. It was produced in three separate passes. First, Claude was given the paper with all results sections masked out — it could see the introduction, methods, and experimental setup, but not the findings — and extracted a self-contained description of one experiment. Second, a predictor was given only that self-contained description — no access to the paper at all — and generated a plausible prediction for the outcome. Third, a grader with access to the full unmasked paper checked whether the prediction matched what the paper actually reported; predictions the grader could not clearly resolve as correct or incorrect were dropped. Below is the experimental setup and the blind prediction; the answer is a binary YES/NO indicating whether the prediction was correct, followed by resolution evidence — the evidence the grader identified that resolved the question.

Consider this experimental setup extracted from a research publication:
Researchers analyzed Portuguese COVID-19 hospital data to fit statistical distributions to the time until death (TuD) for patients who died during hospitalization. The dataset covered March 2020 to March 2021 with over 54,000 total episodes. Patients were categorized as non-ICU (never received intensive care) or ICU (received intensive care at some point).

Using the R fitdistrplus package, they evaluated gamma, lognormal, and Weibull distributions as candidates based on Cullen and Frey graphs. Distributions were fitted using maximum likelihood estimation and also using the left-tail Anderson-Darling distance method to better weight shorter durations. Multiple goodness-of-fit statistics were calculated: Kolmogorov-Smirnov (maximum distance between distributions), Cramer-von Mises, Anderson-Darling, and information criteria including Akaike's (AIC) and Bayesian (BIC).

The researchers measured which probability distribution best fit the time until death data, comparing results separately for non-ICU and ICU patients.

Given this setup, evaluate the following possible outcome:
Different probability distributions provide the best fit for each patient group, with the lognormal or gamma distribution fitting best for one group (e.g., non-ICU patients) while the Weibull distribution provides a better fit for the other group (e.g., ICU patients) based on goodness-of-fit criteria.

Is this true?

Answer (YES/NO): NO